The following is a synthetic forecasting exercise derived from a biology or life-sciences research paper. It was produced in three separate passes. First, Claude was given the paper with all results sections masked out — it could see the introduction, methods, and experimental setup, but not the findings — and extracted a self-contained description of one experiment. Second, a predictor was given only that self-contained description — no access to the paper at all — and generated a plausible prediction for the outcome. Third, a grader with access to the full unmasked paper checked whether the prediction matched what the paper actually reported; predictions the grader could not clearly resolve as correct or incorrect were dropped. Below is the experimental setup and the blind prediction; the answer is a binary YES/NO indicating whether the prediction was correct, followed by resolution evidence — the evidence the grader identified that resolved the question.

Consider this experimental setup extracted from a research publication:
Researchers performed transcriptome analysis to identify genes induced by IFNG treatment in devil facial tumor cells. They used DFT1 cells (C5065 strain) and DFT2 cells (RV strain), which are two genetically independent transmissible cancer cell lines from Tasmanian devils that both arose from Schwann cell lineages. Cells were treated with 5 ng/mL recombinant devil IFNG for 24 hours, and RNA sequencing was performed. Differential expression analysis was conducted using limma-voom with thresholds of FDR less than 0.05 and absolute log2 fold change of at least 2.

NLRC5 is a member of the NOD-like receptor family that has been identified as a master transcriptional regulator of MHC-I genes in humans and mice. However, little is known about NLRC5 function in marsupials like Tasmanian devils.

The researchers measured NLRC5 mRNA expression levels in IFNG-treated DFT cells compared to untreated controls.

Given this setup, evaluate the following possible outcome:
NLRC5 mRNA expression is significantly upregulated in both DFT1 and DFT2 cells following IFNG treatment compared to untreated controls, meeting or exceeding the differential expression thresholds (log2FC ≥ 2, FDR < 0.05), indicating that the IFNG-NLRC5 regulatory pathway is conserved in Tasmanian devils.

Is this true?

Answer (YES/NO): YES